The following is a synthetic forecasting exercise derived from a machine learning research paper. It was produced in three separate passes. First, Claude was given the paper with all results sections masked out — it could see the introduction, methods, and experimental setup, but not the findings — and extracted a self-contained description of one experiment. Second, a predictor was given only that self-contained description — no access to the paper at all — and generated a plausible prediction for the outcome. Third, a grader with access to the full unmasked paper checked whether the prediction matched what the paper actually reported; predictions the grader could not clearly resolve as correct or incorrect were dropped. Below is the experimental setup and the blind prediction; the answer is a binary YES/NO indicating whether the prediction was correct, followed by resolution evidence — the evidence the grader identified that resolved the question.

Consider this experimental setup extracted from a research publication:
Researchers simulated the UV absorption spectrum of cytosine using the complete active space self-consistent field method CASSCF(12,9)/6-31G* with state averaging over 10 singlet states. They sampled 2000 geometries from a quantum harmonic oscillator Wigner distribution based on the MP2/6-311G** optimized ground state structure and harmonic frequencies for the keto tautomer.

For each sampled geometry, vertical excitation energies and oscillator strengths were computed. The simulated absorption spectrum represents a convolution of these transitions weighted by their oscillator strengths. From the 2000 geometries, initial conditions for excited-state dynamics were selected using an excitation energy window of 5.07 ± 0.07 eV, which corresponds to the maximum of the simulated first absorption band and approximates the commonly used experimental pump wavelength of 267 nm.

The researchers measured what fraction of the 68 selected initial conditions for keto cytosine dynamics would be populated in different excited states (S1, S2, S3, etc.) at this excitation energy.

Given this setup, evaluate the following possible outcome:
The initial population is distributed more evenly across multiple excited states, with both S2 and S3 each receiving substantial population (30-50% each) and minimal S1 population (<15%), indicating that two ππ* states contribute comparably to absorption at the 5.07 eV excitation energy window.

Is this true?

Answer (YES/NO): NO